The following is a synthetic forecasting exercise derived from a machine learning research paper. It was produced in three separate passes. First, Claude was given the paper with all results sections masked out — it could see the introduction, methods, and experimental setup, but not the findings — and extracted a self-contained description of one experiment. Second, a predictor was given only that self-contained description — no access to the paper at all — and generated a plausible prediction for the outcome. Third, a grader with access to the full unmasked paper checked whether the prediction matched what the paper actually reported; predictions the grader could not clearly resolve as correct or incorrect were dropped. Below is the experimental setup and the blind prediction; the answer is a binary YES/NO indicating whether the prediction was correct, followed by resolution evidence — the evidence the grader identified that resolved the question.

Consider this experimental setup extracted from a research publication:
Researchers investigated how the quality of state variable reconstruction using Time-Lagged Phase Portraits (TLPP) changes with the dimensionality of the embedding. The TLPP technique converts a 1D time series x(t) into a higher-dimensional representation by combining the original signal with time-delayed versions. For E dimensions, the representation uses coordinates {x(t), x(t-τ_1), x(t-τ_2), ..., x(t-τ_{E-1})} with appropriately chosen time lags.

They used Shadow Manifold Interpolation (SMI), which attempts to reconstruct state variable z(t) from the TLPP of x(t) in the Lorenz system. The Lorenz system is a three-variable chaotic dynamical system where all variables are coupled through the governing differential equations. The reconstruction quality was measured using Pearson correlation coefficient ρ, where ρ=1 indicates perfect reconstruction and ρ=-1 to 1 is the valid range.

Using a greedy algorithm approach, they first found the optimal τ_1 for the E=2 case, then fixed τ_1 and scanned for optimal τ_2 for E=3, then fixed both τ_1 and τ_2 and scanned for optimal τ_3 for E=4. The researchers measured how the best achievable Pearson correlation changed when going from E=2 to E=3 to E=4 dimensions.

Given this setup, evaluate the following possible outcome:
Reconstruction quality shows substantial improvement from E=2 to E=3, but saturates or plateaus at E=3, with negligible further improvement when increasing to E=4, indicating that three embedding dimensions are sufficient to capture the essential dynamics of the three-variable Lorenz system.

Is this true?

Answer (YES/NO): YES